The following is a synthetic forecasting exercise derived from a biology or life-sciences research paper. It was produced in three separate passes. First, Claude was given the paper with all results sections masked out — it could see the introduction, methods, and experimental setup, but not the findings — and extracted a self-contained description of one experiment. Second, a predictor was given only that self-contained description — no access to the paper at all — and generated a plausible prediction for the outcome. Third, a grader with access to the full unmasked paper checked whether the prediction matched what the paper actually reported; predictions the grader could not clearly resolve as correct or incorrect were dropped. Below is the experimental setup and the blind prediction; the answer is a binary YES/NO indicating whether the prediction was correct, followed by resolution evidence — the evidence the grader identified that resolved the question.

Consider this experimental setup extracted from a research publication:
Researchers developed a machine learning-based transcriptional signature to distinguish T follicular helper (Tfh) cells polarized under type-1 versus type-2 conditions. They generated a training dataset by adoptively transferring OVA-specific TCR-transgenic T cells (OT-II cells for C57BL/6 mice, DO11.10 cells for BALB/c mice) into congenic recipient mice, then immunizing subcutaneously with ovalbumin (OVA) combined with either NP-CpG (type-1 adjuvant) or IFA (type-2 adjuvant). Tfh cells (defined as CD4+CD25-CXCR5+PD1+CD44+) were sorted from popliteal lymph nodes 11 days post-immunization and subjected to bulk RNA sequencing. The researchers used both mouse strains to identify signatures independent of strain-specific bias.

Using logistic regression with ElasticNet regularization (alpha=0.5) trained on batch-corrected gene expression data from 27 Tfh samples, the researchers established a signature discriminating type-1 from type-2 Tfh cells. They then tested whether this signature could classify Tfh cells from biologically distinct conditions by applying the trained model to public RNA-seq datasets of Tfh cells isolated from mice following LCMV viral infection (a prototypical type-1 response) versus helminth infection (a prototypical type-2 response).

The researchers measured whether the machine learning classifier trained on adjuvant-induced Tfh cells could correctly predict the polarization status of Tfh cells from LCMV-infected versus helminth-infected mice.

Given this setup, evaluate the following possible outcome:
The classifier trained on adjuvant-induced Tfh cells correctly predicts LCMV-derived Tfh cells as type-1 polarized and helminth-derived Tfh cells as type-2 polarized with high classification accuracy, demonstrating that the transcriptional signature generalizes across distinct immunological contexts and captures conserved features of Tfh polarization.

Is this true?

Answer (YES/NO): YES